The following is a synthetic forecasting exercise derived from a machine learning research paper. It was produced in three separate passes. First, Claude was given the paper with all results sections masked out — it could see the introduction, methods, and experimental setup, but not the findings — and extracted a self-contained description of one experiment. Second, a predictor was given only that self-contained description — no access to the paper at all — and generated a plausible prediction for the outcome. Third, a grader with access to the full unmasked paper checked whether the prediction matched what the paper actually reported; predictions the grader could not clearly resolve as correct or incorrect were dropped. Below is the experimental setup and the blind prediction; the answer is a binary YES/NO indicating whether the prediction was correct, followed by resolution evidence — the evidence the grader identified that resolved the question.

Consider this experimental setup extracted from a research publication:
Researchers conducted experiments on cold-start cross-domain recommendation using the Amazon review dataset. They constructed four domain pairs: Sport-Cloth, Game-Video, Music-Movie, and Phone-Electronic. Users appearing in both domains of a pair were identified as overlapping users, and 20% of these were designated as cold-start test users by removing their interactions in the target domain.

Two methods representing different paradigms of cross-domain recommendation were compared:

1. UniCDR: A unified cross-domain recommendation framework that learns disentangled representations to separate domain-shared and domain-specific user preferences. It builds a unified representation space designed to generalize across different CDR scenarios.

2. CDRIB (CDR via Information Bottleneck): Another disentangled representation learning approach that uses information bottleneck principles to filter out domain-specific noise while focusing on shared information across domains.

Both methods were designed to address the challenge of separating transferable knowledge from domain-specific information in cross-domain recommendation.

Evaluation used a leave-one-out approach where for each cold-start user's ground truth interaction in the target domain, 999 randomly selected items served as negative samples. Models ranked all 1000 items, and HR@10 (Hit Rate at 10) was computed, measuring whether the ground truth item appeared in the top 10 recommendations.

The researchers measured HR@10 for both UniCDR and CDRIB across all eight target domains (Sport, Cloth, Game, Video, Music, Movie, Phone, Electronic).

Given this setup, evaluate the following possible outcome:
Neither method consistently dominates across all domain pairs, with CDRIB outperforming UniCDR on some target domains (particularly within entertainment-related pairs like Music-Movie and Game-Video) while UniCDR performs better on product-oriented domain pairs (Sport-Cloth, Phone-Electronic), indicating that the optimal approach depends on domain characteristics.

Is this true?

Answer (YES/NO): NO